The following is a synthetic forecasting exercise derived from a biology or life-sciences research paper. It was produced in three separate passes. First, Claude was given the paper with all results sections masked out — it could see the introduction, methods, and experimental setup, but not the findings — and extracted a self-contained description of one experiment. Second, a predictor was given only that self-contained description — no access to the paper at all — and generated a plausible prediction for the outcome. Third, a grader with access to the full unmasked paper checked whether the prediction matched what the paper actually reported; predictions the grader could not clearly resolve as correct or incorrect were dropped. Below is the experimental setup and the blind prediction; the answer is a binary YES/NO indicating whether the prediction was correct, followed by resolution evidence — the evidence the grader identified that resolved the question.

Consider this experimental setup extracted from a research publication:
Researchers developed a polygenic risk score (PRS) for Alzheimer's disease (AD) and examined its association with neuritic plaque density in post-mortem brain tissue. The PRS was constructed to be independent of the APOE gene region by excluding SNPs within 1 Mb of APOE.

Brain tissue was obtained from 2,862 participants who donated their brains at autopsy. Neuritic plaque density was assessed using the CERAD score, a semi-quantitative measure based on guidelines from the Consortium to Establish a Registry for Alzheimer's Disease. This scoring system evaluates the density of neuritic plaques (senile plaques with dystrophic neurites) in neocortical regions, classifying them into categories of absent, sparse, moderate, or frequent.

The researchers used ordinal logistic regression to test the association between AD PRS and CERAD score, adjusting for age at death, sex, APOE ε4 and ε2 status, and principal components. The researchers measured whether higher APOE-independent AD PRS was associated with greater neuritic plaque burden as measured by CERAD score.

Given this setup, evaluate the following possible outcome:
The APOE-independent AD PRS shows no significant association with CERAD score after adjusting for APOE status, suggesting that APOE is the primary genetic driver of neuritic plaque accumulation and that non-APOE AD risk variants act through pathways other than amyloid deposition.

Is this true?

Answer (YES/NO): NO